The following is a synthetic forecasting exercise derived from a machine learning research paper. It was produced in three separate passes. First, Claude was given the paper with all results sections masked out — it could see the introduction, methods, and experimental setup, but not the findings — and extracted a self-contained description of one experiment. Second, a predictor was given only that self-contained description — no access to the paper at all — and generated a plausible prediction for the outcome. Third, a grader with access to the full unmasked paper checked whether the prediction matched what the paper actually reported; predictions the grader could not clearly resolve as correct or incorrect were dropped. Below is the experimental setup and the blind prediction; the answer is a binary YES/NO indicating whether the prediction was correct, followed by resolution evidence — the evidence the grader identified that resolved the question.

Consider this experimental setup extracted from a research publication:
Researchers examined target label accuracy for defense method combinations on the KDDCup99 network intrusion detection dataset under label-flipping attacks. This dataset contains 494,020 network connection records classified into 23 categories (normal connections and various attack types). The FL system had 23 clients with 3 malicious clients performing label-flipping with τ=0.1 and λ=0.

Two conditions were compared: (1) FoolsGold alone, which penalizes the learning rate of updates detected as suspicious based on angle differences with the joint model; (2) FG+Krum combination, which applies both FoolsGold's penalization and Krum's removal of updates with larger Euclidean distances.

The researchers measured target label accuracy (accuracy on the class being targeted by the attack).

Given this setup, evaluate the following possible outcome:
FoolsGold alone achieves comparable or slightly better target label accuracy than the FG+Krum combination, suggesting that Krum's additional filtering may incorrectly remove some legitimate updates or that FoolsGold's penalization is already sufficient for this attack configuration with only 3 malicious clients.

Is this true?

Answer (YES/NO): YES